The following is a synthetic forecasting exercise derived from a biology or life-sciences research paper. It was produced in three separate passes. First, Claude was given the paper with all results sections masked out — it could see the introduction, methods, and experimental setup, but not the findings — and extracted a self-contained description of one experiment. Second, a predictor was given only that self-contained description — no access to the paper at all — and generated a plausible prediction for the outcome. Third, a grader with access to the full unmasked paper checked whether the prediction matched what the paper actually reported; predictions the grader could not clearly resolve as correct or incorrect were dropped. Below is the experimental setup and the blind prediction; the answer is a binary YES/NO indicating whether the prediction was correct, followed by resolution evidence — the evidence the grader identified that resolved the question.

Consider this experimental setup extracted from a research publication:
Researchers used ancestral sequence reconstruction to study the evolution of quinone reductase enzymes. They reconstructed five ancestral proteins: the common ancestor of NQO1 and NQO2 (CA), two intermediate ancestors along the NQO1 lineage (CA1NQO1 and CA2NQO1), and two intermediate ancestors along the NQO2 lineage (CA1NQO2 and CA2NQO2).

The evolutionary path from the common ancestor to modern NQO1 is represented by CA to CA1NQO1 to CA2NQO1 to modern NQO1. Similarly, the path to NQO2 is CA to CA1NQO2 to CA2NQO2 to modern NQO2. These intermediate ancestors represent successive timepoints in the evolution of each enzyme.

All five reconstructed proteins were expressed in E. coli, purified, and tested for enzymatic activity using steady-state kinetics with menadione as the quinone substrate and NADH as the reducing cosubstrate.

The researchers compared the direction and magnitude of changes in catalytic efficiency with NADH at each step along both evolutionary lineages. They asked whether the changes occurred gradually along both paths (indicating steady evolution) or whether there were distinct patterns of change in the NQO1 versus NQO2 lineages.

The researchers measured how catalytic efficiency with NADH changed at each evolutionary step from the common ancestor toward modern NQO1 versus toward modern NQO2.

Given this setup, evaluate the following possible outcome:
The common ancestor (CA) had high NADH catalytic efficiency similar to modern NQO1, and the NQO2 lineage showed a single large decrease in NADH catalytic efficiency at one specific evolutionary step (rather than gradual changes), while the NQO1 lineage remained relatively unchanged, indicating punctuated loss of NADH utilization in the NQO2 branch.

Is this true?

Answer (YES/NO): NO